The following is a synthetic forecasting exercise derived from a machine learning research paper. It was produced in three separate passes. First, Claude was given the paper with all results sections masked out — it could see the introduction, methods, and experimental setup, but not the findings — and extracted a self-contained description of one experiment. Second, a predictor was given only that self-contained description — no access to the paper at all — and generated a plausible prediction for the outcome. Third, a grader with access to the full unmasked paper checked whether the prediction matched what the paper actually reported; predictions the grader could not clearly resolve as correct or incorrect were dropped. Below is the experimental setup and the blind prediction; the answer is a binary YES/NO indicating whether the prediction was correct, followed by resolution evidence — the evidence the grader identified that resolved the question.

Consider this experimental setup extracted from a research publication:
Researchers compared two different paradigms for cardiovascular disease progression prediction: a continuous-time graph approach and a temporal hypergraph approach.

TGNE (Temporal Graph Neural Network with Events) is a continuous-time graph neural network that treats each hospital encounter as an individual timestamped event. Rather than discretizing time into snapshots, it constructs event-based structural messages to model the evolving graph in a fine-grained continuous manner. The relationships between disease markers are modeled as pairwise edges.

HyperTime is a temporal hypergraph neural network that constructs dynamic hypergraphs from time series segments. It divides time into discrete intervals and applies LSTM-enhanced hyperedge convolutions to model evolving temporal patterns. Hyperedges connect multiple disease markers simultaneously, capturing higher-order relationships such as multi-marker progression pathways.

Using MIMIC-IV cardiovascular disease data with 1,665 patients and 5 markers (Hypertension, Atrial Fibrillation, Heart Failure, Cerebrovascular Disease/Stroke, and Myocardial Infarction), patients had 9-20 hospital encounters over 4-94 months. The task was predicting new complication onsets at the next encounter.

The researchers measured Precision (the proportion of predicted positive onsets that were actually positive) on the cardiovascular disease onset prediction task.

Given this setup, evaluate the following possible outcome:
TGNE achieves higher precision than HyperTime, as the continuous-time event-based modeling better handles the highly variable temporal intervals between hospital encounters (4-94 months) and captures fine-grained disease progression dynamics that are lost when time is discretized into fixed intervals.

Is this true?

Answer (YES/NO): YES